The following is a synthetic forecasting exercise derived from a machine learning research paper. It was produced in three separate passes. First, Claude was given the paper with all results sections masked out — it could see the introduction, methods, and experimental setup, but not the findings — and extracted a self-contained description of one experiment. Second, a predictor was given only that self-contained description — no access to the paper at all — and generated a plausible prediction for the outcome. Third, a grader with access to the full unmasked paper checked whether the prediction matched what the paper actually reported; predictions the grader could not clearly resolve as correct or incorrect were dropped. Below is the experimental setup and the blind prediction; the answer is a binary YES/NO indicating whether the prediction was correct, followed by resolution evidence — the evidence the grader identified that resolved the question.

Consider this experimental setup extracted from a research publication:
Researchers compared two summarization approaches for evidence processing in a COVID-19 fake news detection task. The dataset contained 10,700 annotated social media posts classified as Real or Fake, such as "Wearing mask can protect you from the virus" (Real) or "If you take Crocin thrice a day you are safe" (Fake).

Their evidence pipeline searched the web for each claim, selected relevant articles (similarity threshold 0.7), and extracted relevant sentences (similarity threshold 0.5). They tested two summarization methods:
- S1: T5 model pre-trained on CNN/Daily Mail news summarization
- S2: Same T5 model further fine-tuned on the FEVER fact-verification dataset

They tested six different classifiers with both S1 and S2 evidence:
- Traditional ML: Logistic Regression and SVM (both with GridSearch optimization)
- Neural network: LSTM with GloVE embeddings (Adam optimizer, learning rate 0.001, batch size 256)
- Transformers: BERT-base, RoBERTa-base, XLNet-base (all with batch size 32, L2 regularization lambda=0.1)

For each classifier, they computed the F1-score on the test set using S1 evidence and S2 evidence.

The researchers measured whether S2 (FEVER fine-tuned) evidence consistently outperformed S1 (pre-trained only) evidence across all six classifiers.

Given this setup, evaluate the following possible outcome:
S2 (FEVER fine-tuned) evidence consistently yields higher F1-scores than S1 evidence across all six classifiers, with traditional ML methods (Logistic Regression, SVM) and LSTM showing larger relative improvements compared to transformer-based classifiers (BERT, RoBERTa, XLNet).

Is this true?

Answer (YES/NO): NO